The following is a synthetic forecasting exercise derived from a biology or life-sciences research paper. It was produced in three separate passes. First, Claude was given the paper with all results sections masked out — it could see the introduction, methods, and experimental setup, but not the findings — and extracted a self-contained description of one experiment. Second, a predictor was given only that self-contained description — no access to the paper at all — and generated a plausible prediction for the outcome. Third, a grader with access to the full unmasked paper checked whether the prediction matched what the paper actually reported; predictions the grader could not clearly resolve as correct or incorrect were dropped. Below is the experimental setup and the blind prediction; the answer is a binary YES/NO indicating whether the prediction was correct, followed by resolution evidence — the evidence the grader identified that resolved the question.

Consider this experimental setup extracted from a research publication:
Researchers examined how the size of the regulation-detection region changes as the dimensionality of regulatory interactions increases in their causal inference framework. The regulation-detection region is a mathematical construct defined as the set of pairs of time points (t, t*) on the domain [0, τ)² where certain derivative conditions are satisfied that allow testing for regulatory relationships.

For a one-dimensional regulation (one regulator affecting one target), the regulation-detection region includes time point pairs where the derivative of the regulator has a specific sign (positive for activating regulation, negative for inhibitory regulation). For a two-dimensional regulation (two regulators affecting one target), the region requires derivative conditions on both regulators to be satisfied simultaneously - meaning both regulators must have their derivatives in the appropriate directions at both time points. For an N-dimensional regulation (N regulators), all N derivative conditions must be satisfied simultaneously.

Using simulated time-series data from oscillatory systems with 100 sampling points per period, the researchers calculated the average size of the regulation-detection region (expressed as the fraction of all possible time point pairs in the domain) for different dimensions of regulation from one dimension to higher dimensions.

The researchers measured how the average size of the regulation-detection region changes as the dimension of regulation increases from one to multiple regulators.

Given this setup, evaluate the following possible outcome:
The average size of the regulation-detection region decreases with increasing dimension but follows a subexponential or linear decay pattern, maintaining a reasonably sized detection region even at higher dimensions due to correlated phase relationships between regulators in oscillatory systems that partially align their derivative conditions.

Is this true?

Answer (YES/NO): NO